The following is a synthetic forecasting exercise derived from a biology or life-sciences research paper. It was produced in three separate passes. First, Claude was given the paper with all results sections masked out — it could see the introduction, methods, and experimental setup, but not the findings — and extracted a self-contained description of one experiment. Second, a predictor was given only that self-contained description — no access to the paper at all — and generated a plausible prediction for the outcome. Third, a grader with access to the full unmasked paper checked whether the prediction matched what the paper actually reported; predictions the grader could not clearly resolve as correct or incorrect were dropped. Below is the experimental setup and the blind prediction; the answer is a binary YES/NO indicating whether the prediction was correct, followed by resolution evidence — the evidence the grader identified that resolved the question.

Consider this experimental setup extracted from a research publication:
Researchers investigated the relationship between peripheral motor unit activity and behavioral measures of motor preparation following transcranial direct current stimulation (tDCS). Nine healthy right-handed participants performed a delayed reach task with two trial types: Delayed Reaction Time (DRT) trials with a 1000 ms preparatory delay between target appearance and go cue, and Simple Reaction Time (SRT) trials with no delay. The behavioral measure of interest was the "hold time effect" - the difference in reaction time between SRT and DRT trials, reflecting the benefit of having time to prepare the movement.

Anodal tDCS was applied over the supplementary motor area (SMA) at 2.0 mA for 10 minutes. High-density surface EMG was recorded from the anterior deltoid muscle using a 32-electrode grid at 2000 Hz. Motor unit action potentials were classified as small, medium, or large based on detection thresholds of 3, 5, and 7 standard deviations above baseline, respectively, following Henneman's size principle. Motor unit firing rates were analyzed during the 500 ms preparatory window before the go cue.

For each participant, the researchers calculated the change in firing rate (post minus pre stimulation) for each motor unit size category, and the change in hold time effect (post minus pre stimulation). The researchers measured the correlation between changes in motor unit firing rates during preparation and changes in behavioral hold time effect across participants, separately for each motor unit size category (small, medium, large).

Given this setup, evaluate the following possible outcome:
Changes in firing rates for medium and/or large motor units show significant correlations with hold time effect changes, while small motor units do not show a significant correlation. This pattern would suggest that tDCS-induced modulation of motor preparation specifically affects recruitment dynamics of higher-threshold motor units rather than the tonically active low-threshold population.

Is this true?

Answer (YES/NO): NO